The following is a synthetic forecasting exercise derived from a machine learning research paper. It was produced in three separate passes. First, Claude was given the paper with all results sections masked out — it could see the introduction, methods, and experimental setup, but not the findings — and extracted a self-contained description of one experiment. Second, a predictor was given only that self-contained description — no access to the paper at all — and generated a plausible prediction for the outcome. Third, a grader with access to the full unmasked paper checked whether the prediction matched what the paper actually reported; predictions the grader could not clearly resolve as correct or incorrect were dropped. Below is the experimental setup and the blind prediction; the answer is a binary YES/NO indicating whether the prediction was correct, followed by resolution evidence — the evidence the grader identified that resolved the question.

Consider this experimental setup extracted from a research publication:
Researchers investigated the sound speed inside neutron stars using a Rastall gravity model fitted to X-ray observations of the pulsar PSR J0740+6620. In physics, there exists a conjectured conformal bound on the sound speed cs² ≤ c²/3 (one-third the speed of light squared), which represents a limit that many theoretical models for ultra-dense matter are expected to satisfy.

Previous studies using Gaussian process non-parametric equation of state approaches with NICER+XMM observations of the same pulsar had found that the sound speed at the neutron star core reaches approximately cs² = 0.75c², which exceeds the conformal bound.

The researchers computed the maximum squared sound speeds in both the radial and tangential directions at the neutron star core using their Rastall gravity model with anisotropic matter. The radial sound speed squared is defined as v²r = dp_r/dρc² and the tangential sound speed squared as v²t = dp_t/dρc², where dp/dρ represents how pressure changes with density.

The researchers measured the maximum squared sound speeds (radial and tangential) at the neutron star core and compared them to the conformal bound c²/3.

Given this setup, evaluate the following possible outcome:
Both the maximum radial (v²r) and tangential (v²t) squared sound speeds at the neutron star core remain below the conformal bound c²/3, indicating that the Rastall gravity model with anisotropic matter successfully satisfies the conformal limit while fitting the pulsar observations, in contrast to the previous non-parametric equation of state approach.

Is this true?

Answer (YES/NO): YES